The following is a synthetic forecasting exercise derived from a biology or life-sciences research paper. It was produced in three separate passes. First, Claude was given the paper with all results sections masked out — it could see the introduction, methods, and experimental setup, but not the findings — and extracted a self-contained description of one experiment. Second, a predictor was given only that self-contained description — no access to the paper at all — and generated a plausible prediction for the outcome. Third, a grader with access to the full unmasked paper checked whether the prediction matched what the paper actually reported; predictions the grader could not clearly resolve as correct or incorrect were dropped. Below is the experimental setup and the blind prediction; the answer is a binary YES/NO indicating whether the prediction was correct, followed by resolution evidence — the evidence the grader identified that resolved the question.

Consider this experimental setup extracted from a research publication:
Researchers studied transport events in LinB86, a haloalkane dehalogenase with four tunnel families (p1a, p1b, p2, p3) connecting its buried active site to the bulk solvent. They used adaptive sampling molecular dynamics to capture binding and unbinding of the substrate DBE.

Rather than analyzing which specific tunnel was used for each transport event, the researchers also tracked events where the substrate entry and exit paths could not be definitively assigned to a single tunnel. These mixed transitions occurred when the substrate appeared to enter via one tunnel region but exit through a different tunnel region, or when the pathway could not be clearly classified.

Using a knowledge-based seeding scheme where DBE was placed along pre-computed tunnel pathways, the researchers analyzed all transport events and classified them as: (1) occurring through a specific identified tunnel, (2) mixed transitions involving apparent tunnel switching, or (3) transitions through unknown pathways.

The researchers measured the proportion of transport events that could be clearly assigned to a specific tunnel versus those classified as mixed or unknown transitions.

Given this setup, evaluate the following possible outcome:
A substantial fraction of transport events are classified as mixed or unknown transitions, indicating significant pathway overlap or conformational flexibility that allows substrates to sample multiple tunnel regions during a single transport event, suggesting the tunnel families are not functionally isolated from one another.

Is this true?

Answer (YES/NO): NO